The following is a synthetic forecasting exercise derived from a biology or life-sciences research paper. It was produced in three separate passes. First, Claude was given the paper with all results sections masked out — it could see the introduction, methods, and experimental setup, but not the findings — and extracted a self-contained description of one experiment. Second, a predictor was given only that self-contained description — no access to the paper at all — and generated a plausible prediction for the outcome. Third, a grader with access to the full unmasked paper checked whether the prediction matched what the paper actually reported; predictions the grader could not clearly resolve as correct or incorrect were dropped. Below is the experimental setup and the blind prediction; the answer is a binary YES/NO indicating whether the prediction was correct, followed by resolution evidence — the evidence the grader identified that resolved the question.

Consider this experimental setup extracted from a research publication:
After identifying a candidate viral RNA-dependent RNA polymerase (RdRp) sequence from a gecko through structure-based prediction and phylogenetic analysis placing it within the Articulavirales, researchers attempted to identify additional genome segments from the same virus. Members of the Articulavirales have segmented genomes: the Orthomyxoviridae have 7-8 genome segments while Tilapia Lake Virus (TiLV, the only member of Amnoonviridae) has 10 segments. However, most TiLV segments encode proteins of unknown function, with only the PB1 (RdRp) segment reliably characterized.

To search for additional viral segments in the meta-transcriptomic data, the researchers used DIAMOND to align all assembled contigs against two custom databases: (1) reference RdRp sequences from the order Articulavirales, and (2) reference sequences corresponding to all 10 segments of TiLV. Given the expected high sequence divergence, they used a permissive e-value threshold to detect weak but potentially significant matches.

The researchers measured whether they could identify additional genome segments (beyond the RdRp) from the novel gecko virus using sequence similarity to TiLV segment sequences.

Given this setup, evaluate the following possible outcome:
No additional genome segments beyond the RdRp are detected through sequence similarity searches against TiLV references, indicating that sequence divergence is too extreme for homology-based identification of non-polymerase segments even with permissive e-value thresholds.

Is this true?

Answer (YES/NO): YES